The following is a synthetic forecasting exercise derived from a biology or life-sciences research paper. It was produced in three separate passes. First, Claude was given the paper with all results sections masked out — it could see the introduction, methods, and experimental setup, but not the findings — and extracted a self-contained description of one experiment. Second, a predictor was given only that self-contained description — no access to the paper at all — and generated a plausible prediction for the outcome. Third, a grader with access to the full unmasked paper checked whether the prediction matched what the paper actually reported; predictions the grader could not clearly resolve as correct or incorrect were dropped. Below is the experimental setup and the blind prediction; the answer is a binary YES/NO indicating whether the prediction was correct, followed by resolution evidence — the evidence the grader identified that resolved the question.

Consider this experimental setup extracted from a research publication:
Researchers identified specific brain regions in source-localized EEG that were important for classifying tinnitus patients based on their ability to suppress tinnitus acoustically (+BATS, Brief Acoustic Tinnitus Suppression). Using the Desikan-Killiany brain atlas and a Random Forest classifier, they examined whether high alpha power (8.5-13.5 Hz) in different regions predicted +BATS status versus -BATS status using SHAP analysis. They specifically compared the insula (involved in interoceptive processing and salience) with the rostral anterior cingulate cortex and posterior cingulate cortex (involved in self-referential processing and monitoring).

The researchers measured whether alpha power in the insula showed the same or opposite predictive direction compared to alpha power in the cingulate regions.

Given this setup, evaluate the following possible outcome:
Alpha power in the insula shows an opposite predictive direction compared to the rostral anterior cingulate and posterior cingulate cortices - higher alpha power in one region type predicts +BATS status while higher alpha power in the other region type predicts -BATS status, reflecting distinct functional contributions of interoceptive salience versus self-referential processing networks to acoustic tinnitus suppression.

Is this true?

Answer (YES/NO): YES